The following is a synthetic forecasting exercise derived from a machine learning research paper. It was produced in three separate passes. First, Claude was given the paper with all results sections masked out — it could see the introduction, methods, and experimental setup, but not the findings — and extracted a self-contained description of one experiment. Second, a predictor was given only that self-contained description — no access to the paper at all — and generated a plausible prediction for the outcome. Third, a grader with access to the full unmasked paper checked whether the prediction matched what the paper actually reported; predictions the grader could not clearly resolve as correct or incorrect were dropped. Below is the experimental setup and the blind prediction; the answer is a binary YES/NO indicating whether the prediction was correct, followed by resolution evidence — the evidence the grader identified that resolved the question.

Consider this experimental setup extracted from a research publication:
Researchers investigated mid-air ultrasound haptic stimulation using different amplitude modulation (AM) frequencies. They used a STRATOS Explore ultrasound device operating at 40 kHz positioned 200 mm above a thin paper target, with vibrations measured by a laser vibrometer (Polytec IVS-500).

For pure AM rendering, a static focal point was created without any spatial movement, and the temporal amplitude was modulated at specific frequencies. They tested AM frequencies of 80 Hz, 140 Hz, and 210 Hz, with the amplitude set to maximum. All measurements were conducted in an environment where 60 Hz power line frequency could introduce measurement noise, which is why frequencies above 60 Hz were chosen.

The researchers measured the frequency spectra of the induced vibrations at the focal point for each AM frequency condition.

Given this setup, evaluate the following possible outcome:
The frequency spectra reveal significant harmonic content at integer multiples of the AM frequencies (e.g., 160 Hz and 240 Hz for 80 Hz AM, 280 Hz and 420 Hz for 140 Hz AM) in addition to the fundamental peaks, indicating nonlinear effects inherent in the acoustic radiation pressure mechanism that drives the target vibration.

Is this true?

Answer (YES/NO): YES